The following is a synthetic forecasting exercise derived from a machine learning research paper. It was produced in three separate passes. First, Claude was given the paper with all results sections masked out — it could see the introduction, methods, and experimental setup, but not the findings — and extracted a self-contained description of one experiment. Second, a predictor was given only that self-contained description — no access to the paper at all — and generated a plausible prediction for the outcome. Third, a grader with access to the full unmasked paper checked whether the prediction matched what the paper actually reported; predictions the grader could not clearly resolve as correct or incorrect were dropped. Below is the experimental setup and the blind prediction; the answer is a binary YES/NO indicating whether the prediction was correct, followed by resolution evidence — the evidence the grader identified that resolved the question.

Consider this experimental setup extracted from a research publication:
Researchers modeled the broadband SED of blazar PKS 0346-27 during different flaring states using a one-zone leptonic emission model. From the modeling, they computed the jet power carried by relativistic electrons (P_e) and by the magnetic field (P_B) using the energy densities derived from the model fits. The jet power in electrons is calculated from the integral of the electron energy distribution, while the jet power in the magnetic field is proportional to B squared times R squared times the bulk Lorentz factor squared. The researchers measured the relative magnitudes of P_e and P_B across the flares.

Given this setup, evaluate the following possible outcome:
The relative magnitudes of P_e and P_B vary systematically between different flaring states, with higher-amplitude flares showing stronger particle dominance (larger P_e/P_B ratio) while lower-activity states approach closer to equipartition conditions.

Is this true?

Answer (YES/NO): NO